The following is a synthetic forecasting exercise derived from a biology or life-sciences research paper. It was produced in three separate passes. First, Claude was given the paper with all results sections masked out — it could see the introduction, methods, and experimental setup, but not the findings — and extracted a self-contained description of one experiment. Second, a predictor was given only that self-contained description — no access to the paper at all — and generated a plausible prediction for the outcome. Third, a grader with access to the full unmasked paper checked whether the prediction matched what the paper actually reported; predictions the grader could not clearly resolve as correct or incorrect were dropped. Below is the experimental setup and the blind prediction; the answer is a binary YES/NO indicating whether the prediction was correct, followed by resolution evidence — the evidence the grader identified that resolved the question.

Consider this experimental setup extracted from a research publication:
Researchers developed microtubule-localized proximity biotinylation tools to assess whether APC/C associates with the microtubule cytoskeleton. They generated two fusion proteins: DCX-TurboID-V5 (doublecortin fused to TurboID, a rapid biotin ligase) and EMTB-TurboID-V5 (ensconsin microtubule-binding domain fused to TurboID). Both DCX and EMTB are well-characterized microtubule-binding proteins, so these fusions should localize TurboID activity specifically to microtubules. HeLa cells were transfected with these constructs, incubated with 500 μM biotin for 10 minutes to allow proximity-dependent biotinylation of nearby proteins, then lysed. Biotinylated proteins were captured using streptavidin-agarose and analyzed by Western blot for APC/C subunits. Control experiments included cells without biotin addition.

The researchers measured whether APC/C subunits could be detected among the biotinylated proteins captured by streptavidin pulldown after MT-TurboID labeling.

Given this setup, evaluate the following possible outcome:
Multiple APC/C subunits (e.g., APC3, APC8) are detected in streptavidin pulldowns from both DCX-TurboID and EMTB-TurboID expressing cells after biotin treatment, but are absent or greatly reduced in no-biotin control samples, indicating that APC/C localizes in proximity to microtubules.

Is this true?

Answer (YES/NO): YES